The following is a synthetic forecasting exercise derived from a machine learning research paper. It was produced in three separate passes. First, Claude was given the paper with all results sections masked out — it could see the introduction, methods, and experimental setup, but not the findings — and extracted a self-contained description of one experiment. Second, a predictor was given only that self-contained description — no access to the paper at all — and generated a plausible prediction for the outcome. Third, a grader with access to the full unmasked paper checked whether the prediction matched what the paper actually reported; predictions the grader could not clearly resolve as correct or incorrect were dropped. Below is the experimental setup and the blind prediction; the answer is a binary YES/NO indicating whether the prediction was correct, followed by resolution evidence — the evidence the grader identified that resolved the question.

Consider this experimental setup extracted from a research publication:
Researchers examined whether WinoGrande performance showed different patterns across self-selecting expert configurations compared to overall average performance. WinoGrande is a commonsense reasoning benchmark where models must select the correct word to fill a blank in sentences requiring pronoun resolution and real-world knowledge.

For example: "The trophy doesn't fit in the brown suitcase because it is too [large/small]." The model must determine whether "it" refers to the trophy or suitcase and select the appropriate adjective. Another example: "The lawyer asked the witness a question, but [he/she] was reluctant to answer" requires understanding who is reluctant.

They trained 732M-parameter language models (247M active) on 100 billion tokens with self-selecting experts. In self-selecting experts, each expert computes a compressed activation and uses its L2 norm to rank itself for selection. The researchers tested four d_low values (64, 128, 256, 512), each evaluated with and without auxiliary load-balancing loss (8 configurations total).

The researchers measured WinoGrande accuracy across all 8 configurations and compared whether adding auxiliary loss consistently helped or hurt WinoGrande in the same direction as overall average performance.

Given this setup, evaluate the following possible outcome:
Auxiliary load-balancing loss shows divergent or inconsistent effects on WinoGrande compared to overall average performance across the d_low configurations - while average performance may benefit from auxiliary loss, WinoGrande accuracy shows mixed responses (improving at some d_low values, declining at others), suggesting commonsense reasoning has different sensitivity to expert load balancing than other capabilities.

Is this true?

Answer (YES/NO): YES